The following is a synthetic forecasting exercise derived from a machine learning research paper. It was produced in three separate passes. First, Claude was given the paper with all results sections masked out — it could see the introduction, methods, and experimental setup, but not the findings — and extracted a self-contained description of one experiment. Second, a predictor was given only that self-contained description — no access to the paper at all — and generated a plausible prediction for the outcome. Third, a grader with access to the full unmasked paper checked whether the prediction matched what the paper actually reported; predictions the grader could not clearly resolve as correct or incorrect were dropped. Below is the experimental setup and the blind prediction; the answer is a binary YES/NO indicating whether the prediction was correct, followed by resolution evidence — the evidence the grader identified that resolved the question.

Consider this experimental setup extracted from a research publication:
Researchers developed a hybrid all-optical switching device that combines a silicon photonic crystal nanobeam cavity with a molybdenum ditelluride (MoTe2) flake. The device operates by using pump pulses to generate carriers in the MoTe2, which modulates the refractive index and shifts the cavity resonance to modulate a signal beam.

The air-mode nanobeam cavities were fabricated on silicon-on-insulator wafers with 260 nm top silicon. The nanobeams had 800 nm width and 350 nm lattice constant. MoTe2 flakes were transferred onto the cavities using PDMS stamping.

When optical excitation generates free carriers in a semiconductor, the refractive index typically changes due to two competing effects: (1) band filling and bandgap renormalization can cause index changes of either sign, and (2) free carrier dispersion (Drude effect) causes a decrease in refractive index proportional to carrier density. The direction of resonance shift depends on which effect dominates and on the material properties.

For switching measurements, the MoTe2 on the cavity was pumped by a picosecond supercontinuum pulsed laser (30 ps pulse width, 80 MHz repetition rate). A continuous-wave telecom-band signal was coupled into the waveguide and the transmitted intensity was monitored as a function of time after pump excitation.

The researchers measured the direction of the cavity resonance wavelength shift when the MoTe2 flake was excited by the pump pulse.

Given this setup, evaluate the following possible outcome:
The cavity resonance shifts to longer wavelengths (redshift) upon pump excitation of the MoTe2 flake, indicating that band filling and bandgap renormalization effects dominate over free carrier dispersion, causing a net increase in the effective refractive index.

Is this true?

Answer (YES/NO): NO